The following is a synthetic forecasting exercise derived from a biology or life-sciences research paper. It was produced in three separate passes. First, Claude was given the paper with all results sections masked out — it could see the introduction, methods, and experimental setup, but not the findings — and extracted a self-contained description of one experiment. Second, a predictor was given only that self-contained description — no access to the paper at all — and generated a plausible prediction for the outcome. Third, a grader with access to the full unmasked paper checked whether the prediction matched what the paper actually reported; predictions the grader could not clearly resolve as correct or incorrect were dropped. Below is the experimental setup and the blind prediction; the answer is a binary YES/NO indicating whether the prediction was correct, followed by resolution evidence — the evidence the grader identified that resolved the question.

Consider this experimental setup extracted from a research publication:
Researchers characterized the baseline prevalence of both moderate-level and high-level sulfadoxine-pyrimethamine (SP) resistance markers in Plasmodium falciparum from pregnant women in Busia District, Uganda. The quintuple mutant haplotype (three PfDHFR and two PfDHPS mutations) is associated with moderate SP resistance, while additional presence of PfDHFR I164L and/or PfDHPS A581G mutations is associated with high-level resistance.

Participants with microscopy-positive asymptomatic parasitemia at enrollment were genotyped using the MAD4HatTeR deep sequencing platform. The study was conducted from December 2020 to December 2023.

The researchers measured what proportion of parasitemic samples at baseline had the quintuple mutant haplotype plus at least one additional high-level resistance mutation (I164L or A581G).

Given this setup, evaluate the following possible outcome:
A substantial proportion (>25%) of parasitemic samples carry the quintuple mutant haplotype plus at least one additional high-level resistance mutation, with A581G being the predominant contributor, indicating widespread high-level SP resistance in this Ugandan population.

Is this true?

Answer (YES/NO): NO